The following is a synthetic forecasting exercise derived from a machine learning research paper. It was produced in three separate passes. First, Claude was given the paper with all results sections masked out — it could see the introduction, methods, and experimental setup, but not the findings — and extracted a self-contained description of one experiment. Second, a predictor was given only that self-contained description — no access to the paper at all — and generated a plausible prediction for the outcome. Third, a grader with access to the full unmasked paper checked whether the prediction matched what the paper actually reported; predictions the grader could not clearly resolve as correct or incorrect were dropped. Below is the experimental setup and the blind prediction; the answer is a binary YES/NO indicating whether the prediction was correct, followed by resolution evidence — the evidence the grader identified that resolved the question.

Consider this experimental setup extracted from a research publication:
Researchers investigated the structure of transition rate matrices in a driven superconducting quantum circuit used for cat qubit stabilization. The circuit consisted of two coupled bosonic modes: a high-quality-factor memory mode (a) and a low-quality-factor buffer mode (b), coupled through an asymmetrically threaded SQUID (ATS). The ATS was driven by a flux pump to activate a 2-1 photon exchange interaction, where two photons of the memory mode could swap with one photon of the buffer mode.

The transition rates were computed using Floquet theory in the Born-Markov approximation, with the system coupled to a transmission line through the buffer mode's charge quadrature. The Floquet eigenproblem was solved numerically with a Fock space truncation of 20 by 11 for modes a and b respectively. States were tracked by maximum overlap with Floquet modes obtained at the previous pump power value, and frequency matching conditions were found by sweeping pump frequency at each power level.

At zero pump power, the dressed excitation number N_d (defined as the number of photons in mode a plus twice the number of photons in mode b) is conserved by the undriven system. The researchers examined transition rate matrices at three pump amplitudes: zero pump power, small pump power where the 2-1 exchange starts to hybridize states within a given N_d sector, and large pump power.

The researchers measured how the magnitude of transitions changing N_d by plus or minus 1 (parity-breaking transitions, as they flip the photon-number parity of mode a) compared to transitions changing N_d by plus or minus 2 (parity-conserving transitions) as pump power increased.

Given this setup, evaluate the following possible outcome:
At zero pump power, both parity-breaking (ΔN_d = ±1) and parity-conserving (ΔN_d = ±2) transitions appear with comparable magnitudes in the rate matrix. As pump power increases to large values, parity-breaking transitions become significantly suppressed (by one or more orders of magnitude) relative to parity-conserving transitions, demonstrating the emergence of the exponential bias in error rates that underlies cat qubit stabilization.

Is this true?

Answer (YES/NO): NO